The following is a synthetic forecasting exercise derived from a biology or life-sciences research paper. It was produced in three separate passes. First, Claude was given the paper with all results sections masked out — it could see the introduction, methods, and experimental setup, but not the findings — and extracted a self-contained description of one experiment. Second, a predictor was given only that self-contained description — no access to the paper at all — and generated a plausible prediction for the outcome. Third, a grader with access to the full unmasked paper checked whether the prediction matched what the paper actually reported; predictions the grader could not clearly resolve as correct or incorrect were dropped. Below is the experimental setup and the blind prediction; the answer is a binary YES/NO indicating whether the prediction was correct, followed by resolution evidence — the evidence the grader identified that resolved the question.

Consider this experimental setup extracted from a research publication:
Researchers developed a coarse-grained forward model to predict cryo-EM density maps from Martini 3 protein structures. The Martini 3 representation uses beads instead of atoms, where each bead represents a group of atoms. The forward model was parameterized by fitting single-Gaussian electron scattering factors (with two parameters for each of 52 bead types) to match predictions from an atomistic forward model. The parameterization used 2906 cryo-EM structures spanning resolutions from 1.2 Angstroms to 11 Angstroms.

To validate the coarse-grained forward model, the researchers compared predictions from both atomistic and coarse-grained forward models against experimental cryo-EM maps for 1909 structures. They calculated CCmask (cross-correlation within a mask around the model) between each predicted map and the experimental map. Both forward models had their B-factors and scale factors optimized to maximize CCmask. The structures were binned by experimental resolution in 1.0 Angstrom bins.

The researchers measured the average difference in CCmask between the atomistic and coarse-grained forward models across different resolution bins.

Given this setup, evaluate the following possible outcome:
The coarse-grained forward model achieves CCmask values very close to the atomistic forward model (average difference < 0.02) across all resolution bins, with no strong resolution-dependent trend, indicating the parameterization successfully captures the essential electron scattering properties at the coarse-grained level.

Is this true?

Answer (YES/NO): NO